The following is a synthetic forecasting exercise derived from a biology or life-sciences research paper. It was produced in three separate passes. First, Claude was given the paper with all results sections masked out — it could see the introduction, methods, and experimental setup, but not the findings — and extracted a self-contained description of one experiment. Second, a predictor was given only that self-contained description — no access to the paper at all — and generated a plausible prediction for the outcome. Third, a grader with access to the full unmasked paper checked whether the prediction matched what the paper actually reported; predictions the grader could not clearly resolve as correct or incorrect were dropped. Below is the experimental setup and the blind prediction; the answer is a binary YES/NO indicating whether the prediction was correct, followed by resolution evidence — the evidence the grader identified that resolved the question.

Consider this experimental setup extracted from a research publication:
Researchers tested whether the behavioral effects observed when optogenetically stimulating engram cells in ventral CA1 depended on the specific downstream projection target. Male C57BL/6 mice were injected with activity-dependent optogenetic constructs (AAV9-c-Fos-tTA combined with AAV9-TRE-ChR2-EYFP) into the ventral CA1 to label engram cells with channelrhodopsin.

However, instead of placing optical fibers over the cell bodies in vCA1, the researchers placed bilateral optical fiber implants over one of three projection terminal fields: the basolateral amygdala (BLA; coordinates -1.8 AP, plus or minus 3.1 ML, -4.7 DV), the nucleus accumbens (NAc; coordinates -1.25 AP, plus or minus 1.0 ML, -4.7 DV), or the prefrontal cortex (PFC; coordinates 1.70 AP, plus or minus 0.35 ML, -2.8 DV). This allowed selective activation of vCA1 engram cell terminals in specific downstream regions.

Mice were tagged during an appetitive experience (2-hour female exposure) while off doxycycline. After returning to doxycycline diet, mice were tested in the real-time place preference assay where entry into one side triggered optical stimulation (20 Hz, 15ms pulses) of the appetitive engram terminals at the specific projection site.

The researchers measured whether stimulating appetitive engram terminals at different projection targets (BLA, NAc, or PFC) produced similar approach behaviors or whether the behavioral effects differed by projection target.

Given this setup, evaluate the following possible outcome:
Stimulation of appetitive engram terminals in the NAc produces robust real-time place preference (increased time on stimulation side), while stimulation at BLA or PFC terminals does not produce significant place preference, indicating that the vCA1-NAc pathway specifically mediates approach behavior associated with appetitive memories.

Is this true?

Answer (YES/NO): NO